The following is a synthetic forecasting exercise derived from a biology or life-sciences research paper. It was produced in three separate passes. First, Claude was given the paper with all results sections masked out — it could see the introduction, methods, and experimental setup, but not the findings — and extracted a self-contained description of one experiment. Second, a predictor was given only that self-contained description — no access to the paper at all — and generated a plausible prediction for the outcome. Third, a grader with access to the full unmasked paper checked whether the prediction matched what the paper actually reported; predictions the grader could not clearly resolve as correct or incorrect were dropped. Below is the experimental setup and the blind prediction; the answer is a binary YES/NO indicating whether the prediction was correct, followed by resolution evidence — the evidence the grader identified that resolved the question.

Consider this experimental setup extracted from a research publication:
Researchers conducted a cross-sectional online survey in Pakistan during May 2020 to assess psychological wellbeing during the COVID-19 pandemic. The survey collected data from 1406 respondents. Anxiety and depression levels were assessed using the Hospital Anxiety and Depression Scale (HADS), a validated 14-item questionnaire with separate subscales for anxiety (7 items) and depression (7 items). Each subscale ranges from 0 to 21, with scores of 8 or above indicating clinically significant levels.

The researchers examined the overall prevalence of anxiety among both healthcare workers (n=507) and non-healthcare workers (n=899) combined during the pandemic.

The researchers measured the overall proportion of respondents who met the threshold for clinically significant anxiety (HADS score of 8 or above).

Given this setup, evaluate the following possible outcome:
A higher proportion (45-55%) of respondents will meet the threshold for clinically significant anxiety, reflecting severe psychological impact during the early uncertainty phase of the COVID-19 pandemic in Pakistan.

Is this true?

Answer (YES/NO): NO